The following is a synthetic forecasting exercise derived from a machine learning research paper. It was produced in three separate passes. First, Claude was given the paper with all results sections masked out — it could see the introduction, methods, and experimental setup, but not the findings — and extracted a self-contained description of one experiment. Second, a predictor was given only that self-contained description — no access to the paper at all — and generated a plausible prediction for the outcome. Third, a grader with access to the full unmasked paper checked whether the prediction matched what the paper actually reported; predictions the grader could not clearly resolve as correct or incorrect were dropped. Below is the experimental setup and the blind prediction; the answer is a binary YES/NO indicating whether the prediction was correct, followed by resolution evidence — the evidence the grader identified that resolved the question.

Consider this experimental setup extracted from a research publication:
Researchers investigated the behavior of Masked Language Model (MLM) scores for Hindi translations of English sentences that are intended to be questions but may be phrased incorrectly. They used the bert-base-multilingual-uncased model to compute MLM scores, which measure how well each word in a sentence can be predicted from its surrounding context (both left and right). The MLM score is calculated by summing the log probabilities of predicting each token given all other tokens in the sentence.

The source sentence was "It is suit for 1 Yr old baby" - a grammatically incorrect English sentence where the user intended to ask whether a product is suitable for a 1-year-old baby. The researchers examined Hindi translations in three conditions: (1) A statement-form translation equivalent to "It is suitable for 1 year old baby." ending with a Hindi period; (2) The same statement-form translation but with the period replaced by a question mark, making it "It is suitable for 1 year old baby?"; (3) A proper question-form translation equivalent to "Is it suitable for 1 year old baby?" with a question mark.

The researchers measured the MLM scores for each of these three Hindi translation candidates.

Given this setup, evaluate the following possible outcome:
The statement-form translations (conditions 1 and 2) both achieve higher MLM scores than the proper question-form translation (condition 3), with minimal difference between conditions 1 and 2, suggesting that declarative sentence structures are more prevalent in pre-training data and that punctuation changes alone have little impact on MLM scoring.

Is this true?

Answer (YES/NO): NO